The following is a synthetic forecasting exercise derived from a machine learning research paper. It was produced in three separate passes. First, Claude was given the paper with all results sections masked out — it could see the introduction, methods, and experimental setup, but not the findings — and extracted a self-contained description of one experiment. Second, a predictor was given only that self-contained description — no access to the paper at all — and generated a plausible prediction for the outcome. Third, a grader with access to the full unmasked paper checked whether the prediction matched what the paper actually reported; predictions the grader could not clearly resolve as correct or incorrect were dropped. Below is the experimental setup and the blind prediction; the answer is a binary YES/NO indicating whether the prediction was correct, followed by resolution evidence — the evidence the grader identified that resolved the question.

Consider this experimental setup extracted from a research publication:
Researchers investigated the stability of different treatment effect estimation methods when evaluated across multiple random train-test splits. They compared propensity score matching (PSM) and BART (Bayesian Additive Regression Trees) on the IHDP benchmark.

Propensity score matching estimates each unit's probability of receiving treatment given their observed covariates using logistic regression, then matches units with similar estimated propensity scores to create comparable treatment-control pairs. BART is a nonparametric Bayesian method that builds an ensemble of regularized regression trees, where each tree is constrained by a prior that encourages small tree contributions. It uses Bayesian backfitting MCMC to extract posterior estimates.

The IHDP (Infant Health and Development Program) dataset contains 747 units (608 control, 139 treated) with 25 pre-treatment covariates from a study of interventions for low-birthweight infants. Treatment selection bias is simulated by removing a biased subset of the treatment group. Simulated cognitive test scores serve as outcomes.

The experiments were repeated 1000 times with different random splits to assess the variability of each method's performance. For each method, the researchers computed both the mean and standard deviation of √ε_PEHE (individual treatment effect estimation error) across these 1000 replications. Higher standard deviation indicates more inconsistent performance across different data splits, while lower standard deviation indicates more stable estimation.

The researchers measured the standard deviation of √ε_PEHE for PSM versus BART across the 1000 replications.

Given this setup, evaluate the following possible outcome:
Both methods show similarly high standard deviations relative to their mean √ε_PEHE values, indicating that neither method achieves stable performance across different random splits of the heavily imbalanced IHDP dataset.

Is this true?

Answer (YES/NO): NO